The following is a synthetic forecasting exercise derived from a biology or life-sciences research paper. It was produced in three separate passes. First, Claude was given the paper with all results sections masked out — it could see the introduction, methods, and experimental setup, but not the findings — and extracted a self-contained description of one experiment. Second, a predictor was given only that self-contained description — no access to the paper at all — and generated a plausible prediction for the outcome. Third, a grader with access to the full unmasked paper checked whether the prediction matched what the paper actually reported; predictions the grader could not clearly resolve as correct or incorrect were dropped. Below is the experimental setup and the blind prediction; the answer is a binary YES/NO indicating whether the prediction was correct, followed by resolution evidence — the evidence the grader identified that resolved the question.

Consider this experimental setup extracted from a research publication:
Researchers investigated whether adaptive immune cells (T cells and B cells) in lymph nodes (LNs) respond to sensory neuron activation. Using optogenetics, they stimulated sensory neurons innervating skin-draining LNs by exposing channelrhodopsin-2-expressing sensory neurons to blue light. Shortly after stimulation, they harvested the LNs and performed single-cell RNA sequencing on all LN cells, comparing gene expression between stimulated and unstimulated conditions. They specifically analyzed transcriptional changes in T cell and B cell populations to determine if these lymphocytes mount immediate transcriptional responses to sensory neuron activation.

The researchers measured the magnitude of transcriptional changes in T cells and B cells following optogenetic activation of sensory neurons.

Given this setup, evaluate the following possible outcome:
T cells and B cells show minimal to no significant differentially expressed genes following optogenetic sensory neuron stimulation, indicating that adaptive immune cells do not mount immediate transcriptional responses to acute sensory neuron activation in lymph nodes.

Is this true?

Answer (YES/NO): YES